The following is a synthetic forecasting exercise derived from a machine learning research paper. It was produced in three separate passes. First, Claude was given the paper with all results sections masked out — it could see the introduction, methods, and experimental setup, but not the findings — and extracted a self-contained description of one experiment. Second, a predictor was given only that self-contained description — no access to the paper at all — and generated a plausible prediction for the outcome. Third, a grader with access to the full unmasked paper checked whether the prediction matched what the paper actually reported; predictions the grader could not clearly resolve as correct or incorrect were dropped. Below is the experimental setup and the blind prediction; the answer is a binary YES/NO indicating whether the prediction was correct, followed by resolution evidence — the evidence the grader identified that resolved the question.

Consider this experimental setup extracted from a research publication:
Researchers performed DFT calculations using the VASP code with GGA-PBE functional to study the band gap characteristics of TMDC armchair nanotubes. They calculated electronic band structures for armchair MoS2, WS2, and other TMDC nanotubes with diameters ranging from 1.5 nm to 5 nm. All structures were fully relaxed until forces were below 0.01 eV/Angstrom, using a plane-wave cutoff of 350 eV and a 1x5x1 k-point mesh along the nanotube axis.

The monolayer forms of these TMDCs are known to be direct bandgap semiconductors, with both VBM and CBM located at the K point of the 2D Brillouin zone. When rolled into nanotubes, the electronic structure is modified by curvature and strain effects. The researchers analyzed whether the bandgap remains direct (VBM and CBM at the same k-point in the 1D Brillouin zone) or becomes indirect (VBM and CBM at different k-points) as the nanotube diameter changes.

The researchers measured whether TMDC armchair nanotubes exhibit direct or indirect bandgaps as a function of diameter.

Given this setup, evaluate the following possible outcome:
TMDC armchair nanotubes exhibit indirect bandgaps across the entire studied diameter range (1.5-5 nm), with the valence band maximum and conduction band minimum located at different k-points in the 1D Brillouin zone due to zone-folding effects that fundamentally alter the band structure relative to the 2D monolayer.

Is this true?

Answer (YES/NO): NO